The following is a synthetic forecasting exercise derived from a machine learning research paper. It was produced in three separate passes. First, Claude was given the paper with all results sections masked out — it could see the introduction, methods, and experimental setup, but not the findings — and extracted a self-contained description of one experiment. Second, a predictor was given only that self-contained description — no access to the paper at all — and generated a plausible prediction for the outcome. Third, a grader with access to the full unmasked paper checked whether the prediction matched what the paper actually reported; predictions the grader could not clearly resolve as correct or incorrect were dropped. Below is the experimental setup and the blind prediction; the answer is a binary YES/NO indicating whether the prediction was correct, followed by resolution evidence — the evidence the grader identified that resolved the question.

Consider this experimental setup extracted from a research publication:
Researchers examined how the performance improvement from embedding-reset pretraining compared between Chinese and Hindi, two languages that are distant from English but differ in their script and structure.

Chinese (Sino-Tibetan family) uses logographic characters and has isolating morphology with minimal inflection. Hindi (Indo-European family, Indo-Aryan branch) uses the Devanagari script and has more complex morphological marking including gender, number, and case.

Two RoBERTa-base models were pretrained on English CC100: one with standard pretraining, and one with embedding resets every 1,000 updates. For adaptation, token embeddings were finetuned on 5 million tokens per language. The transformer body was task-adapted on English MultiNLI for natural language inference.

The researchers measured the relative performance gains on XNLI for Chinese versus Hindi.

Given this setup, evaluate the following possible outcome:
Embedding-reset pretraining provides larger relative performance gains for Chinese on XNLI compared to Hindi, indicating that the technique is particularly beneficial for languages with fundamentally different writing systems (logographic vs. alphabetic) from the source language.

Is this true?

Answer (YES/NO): NO